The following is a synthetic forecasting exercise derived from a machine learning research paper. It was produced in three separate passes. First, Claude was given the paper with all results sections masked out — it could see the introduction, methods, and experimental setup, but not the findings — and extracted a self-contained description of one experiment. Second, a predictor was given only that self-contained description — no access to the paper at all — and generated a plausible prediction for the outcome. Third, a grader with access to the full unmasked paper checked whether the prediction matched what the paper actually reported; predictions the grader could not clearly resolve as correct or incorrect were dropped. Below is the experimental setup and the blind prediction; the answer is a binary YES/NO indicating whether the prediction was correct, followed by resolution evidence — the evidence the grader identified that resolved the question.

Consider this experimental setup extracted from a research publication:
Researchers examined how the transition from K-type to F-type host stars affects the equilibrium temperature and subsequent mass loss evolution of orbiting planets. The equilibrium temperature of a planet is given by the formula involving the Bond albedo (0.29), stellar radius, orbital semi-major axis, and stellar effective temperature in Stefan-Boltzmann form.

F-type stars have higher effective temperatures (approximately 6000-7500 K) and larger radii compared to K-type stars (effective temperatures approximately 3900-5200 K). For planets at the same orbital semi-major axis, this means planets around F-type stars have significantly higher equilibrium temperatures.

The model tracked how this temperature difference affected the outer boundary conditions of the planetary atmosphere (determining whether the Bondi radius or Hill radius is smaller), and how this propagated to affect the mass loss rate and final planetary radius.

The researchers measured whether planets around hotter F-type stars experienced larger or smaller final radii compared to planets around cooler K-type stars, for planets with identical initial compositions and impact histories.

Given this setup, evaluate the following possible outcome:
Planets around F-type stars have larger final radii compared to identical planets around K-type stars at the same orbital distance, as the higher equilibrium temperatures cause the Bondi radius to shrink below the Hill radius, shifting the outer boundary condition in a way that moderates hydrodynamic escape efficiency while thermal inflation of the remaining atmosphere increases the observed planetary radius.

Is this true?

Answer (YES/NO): NO